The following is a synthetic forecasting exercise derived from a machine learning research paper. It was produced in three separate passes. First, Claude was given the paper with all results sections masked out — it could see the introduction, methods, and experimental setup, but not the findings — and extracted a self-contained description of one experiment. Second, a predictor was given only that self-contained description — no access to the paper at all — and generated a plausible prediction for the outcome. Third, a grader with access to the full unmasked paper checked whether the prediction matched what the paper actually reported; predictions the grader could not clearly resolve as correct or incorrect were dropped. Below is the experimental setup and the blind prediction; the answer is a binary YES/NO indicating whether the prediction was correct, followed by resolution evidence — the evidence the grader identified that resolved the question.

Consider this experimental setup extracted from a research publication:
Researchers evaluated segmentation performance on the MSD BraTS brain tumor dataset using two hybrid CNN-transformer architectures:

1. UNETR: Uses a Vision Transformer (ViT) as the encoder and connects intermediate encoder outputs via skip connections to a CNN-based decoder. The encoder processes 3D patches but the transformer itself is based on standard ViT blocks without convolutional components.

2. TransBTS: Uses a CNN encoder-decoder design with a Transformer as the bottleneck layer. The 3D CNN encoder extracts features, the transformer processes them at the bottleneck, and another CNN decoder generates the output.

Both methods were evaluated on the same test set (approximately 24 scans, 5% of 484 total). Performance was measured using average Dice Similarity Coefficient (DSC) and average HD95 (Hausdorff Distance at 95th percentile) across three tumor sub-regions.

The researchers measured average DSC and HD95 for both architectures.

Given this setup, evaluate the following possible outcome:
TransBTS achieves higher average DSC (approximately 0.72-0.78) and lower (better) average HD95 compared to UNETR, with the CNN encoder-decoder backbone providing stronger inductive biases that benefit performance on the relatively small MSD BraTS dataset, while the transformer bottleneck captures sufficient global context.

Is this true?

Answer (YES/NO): NO